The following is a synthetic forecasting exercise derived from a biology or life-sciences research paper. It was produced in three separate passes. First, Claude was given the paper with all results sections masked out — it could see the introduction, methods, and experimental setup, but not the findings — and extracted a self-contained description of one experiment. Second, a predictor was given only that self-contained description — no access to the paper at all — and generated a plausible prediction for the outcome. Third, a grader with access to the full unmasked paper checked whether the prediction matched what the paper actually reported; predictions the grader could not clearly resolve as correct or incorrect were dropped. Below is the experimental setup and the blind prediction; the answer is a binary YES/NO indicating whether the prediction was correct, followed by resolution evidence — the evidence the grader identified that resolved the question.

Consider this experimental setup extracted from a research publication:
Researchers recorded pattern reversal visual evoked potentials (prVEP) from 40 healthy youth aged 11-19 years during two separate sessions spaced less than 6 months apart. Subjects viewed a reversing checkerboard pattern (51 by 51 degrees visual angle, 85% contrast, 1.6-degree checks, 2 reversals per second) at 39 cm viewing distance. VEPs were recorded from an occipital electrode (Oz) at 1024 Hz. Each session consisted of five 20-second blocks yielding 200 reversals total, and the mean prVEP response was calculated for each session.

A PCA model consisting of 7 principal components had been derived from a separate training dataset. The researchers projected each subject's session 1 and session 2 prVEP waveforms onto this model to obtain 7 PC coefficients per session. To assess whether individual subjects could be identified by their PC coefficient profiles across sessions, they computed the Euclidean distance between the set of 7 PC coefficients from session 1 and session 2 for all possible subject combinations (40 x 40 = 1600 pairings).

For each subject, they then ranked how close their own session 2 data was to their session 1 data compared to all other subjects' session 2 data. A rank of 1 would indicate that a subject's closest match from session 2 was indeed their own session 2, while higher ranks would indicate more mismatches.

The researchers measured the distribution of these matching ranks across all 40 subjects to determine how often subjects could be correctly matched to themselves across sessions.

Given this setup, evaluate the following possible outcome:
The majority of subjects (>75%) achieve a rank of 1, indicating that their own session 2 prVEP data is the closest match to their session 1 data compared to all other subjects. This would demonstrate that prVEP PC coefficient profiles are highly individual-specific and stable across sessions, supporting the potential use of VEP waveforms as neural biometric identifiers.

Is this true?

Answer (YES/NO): NO